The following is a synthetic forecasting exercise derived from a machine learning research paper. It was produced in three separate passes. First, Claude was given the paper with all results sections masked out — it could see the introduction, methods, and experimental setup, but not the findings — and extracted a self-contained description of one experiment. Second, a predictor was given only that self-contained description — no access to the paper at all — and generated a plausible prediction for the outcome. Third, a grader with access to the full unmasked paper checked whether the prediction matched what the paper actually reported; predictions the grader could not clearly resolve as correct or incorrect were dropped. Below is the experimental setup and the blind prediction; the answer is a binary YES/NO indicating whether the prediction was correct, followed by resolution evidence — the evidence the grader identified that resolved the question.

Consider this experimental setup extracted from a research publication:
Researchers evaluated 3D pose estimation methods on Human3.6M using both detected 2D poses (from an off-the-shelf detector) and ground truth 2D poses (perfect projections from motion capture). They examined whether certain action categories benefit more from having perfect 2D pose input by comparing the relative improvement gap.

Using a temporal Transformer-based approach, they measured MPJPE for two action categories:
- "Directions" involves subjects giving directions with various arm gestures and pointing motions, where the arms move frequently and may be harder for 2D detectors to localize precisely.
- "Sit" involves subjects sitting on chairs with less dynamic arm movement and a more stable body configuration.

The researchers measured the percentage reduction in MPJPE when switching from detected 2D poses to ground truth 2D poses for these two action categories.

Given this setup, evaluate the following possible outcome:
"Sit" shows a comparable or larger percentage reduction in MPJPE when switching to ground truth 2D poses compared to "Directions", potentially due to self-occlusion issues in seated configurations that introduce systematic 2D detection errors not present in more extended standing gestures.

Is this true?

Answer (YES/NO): YES